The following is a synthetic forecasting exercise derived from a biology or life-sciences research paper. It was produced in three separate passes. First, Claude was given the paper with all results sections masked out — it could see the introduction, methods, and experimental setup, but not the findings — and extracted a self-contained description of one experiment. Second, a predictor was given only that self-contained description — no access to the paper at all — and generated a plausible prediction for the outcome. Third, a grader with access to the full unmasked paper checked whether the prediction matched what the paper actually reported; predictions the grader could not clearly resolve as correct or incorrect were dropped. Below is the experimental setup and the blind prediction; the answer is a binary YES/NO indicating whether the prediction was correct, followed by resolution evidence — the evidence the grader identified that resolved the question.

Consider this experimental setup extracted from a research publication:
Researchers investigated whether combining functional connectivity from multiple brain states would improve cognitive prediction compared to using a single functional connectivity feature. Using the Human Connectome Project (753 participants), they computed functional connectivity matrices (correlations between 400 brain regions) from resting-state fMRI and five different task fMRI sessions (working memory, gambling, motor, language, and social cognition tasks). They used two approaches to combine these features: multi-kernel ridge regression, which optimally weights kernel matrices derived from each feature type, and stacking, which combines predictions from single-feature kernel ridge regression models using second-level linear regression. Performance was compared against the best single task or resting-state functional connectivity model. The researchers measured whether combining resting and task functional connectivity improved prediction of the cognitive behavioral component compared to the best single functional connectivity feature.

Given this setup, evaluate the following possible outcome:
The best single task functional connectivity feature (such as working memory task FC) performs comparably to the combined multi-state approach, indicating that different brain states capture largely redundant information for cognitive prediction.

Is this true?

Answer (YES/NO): NO